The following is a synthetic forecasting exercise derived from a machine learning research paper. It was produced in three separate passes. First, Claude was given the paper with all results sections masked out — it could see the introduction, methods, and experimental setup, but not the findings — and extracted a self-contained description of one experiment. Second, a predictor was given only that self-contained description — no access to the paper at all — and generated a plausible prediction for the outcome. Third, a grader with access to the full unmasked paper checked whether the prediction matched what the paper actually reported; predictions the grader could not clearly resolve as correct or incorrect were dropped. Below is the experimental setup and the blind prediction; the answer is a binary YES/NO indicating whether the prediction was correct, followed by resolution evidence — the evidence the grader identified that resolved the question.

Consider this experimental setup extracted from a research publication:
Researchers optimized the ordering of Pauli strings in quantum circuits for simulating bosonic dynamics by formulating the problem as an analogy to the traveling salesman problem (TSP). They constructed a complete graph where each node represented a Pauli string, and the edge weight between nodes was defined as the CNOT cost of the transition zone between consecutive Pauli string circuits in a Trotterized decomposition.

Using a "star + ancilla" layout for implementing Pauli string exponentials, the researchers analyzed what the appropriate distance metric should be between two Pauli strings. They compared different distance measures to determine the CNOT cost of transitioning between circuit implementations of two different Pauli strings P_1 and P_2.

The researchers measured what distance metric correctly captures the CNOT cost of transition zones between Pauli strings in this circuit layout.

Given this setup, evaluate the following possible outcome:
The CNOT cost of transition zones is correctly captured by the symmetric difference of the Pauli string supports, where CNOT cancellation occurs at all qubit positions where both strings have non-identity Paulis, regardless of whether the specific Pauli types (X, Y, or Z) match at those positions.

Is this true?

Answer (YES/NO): NO